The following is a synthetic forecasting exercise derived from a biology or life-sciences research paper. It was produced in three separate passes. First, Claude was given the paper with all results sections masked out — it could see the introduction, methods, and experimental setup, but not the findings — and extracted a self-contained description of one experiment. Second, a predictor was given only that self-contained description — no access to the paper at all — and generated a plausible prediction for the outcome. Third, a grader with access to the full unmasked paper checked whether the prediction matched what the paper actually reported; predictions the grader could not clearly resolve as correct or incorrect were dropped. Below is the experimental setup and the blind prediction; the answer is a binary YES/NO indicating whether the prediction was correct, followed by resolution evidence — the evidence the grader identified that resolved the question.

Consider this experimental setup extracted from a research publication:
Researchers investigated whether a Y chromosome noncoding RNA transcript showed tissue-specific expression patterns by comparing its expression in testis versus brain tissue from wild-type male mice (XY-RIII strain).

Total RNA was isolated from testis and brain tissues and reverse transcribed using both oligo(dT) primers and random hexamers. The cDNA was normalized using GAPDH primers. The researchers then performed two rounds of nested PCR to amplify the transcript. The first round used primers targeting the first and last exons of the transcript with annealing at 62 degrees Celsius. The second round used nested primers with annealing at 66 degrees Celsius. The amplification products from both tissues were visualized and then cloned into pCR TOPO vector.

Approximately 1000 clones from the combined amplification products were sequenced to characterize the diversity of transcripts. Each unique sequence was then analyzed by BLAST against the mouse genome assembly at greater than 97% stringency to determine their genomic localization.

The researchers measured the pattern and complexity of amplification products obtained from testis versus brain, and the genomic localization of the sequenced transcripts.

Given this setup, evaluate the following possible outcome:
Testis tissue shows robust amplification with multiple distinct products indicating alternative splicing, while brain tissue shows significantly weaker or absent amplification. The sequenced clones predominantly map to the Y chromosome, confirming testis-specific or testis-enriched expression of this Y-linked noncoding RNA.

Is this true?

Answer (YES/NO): YES